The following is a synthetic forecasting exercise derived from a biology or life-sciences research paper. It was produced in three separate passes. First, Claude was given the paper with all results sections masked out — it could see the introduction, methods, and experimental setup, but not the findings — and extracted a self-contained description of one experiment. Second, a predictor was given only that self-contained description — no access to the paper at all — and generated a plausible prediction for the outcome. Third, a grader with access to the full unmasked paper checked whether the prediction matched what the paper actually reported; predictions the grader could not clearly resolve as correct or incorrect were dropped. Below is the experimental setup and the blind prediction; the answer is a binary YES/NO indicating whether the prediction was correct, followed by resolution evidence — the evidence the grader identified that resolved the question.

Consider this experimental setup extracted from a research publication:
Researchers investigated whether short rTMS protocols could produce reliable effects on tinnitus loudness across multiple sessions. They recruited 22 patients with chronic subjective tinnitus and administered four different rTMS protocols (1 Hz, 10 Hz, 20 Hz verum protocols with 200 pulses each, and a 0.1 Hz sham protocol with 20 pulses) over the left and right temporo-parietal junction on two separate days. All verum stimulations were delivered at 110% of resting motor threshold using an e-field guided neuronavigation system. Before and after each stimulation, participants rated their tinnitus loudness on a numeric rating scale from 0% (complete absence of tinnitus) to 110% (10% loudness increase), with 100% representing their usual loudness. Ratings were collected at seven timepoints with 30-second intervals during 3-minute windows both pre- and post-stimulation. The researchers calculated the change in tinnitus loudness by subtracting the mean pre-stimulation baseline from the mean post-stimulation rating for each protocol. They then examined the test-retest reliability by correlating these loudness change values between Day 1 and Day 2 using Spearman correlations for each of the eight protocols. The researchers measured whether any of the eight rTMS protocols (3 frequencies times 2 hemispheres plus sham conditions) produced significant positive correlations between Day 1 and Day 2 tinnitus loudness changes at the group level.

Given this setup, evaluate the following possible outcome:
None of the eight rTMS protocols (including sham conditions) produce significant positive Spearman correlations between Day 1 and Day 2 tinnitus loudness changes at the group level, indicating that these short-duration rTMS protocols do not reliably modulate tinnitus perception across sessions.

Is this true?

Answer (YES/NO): YES